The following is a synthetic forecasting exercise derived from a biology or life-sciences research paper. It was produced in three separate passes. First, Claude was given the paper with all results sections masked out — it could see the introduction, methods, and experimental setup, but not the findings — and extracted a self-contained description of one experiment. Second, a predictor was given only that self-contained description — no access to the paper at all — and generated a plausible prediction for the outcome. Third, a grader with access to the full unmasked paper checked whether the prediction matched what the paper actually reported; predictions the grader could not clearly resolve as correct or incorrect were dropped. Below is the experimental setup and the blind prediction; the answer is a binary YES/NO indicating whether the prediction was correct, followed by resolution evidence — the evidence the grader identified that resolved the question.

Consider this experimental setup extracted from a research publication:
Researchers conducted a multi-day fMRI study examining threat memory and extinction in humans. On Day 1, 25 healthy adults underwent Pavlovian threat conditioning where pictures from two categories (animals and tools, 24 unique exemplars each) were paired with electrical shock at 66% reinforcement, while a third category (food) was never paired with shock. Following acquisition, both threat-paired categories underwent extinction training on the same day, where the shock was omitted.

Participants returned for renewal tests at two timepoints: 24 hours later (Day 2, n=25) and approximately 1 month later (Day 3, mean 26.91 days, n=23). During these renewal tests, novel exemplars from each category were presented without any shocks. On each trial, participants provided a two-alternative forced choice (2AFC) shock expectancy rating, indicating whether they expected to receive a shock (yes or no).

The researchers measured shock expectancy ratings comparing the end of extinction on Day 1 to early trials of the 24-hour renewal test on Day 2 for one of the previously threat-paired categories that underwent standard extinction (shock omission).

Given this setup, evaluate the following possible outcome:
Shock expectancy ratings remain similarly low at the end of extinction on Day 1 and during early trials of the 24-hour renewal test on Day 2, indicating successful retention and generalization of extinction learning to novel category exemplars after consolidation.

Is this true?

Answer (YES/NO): NO